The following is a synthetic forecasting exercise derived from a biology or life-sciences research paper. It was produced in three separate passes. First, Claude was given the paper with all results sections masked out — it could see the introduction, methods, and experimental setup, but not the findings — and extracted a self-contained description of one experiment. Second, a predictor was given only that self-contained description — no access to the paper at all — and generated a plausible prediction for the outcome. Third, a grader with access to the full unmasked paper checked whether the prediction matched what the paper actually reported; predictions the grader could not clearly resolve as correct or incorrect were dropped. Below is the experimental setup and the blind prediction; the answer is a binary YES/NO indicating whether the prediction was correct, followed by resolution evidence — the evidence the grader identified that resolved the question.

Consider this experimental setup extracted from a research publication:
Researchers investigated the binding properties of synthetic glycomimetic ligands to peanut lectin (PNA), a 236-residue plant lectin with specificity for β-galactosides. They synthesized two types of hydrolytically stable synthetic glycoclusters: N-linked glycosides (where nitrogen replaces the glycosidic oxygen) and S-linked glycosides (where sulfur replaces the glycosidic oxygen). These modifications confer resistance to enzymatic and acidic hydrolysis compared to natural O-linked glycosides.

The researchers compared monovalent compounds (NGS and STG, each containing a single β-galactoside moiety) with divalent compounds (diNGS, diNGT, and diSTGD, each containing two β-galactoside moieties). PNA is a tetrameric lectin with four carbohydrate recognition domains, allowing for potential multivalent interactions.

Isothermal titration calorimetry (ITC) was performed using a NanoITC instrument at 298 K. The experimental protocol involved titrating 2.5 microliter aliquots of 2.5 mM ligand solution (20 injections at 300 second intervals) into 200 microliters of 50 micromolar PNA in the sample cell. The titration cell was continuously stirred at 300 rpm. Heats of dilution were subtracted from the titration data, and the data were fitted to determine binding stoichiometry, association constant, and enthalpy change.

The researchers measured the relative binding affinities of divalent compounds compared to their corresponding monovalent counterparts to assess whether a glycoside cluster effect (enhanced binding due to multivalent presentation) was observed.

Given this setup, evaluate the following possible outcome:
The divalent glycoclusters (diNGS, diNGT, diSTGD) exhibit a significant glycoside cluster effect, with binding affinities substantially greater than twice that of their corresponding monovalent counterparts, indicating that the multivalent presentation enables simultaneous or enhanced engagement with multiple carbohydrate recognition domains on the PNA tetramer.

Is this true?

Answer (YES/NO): NO